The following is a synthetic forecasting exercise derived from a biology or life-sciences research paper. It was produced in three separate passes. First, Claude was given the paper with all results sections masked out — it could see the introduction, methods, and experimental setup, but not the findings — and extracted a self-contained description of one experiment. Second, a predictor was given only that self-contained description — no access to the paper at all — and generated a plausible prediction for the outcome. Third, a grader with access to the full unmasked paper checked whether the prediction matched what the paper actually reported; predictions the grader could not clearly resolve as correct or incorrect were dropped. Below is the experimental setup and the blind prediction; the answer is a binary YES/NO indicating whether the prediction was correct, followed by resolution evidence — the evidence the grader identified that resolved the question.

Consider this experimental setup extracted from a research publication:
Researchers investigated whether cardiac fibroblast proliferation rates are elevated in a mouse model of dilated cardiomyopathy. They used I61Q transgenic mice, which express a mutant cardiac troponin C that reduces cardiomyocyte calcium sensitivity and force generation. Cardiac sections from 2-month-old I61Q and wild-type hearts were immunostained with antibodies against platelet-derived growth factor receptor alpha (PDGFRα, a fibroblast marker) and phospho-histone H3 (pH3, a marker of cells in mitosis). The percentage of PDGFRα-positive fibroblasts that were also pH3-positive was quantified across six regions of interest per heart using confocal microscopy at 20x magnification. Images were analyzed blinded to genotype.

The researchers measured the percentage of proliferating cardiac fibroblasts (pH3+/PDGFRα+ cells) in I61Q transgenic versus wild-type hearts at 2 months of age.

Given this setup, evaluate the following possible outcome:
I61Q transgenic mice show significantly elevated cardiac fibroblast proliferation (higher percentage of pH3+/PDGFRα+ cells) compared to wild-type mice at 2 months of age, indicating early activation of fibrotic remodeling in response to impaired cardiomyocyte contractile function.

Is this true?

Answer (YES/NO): YES